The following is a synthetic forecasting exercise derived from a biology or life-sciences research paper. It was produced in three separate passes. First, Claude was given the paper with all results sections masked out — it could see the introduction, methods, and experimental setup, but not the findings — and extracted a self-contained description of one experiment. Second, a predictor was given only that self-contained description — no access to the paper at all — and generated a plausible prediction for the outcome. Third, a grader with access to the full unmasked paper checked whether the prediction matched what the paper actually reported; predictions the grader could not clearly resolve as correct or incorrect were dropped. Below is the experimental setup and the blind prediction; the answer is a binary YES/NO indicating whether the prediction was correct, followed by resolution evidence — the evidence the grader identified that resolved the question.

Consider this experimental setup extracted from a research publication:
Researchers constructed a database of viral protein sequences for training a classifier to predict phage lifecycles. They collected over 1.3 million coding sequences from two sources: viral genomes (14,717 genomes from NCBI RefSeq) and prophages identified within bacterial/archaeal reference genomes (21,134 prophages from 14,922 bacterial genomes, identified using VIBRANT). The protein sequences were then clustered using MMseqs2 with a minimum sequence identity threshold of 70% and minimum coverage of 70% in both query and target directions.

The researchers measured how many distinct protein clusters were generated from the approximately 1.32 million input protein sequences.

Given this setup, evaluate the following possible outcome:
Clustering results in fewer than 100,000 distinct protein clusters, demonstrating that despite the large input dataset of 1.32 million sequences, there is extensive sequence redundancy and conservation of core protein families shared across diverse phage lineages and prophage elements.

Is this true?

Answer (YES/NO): NO